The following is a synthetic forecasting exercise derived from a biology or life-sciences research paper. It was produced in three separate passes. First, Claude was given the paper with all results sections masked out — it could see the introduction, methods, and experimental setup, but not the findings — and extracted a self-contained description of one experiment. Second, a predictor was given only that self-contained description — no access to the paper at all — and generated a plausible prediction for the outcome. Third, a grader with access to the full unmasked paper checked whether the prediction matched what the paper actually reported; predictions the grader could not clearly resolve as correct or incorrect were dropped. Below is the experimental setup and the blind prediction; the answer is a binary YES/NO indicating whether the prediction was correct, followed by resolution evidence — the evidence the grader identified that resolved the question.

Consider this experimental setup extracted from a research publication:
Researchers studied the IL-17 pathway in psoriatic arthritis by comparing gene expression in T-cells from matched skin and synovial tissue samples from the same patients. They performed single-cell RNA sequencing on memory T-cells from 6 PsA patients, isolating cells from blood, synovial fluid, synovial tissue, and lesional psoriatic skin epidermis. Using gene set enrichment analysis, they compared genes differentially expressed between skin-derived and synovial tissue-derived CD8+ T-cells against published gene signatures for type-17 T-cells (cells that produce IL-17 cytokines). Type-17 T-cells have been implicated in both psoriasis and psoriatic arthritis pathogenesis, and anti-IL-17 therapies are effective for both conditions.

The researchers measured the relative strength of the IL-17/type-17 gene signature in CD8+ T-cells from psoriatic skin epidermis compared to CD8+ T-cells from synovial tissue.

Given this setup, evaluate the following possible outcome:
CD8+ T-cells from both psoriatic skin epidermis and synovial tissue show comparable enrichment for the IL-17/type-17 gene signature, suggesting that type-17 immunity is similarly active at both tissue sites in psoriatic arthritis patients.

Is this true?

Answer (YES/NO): NO